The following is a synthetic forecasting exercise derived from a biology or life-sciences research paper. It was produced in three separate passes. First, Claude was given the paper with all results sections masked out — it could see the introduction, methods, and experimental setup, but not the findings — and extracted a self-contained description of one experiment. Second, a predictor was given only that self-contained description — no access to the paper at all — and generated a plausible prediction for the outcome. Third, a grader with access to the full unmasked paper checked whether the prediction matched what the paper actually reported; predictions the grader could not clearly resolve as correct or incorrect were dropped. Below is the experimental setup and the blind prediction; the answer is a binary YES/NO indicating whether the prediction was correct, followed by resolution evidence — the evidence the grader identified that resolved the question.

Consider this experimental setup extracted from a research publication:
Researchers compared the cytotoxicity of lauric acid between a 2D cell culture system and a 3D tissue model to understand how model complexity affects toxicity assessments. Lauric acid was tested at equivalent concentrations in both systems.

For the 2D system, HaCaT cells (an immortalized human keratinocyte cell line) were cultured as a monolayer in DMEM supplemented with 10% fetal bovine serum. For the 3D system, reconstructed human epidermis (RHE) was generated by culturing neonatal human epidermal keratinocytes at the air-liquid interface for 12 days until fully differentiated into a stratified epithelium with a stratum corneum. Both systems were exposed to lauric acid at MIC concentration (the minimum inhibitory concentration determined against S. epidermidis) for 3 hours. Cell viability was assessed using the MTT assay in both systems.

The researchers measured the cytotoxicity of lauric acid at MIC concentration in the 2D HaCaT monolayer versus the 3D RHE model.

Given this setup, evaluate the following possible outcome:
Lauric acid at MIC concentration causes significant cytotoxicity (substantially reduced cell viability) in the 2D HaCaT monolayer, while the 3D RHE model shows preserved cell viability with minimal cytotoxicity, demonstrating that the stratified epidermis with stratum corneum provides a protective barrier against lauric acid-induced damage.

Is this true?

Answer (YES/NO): YES